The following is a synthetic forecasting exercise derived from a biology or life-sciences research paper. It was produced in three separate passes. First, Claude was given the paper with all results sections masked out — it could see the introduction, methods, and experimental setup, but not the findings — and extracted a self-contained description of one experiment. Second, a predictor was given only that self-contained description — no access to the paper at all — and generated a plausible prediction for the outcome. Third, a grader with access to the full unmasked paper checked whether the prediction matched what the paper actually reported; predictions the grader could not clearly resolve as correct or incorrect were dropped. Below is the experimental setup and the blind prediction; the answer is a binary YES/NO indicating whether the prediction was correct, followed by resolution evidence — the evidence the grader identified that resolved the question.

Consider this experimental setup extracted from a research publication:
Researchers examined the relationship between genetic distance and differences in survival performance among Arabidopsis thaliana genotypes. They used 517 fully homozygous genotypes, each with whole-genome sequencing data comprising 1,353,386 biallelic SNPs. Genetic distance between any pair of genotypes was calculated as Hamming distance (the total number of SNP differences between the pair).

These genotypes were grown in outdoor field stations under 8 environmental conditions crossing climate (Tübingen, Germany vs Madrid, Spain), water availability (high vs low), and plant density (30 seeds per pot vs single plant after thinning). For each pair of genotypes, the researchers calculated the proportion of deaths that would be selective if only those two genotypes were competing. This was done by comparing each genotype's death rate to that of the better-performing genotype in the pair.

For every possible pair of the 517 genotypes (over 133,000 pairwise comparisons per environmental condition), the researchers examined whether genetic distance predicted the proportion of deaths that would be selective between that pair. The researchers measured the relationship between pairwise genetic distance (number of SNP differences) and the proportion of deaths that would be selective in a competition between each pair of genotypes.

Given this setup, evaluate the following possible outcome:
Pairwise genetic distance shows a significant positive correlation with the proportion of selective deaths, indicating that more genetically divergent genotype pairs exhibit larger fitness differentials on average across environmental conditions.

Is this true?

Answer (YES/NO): NO